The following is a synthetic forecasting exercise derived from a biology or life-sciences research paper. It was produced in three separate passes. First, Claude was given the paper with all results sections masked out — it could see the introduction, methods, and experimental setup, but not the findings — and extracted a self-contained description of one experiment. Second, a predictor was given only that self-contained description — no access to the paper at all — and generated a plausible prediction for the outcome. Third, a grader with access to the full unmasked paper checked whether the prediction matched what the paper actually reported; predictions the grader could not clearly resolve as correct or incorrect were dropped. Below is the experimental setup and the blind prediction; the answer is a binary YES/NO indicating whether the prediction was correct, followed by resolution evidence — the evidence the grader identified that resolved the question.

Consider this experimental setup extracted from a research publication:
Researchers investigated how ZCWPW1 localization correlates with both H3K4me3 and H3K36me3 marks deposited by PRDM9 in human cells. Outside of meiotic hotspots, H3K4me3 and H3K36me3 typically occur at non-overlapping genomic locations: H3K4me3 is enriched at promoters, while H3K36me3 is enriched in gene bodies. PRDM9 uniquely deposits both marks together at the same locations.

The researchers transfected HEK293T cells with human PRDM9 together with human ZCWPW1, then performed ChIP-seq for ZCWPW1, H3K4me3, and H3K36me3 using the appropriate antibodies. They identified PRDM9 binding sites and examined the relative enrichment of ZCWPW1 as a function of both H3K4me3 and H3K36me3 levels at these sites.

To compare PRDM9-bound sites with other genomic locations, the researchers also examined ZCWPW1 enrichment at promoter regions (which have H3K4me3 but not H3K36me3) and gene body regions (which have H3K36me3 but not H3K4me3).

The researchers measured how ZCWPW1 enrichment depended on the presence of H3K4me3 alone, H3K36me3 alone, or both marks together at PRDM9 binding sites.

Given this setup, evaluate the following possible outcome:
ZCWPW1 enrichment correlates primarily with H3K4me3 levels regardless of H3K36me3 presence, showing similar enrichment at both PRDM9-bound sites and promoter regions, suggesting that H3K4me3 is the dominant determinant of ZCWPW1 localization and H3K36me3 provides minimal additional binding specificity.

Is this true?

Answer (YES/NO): NO